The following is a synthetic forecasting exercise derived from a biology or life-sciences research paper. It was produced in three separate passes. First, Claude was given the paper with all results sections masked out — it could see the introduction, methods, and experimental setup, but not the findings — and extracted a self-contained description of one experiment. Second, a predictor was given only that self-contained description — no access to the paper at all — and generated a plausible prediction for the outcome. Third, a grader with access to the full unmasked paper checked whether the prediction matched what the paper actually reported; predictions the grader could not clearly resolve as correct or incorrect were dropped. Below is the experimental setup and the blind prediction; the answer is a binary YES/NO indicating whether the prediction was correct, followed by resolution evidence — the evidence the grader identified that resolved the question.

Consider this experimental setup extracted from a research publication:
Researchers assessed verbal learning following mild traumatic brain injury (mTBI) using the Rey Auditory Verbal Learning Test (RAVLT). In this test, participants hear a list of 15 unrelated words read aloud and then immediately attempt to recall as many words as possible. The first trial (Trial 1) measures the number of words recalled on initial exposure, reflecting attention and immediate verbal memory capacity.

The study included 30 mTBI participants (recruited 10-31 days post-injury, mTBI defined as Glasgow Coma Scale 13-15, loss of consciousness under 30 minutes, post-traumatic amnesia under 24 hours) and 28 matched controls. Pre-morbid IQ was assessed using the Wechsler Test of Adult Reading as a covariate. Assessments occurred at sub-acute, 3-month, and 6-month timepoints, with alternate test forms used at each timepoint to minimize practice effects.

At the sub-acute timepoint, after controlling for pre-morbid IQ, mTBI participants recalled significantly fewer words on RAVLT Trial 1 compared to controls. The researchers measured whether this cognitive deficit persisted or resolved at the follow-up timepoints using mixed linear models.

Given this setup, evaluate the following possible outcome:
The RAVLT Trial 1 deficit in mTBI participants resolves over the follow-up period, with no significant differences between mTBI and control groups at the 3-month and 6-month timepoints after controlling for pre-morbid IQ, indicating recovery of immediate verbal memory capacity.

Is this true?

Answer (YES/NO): YES